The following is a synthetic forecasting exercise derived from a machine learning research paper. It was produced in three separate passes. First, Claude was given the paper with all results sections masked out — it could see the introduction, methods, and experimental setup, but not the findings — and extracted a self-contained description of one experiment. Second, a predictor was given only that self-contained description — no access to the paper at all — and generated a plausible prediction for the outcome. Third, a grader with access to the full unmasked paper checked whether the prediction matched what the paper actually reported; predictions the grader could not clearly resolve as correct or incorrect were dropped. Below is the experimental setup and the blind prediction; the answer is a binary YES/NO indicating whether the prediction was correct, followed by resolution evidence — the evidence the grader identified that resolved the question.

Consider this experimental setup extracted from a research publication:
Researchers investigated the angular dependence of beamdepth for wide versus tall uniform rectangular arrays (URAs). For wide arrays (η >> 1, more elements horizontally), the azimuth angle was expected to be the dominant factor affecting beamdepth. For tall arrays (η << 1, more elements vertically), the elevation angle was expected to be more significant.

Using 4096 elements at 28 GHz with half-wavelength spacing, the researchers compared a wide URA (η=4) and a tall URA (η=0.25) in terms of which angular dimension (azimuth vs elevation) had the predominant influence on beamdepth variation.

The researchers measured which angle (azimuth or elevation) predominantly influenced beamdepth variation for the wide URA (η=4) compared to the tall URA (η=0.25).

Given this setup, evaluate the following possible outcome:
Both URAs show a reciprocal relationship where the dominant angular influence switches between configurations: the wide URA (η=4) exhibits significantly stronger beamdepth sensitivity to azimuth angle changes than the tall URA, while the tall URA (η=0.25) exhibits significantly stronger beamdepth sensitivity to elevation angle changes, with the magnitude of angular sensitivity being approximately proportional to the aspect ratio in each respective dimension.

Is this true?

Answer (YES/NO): NO